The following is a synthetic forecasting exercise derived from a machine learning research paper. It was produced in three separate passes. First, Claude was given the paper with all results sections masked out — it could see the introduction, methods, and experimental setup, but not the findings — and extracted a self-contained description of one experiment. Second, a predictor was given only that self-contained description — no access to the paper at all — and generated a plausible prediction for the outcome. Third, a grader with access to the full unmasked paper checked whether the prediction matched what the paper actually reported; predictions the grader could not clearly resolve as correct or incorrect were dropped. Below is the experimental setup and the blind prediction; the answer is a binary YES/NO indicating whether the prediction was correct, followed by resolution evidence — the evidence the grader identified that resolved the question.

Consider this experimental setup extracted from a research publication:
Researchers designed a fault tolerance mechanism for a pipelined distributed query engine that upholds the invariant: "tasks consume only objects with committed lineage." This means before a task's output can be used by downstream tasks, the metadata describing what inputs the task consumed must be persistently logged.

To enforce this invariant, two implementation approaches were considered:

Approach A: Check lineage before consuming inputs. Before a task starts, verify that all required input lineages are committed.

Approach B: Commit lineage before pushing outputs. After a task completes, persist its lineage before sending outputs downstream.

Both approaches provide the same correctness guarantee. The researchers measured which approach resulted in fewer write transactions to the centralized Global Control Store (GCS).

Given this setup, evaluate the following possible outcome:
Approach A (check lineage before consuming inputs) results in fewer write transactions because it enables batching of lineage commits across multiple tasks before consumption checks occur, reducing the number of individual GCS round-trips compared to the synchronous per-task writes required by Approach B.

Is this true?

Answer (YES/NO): NO